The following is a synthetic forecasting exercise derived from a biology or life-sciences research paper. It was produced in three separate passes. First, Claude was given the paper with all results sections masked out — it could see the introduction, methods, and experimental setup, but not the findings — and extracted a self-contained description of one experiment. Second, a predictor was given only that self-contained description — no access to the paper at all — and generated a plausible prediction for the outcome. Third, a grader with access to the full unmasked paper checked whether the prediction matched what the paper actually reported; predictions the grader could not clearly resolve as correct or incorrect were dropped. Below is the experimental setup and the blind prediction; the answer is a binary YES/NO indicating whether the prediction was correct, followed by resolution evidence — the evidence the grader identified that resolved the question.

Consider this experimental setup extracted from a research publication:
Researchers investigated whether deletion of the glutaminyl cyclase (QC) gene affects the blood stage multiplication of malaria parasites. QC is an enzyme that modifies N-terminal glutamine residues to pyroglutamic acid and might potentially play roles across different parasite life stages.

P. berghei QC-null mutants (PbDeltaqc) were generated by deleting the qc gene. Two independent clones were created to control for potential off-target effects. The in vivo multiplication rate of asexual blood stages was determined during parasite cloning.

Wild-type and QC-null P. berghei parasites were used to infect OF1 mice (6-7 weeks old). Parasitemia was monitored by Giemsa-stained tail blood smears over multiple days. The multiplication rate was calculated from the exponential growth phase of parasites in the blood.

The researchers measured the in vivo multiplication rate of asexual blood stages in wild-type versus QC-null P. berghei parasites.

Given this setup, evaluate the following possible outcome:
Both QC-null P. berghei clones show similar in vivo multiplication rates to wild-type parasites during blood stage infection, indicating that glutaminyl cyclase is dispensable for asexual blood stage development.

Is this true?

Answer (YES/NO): YES